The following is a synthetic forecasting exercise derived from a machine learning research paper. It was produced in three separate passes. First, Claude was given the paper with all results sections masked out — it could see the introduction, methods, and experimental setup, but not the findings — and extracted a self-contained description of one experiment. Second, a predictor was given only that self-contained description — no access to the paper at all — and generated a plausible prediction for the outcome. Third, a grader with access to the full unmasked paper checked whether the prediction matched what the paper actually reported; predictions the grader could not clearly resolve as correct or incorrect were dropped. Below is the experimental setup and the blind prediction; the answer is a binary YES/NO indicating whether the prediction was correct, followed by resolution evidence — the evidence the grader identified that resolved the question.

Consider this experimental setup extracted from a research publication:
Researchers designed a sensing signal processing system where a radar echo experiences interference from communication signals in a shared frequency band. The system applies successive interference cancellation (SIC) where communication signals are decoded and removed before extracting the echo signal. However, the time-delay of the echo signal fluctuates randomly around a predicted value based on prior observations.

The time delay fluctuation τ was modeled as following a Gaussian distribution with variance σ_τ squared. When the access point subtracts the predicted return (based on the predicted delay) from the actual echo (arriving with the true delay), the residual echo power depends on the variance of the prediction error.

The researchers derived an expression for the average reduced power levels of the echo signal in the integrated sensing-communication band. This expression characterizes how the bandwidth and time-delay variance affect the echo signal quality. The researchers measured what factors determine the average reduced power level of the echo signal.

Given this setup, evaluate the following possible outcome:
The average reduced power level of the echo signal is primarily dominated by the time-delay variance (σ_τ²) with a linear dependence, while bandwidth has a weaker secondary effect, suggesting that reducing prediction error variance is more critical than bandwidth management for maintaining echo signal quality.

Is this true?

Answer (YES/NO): NO